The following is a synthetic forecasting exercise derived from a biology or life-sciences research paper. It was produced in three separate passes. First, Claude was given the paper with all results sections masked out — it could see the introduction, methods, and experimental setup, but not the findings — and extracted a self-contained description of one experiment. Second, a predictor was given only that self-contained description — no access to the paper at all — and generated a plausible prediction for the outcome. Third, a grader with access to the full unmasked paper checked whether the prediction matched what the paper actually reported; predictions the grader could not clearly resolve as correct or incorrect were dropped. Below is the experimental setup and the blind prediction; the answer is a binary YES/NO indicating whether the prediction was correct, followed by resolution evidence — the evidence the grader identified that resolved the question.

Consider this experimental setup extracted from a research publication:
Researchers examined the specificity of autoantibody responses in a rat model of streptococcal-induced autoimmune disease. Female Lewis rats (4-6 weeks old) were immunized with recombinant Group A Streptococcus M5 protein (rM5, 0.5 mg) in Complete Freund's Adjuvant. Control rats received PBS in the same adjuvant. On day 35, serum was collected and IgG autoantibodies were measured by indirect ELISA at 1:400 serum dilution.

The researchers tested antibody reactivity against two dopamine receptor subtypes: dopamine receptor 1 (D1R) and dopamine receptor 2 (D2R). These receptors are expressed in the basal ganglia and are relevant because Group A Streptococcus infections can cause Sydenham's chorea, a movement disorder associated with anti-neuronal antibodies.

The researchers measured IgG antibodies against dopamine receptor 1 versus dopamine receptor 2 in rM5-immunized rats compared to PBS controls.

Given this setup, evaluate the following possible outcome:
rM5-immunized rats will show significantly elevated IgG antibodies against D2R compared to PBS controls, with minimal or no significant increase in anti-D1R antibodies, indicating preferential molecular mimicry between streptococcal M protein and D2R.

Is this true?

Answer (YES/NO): NO